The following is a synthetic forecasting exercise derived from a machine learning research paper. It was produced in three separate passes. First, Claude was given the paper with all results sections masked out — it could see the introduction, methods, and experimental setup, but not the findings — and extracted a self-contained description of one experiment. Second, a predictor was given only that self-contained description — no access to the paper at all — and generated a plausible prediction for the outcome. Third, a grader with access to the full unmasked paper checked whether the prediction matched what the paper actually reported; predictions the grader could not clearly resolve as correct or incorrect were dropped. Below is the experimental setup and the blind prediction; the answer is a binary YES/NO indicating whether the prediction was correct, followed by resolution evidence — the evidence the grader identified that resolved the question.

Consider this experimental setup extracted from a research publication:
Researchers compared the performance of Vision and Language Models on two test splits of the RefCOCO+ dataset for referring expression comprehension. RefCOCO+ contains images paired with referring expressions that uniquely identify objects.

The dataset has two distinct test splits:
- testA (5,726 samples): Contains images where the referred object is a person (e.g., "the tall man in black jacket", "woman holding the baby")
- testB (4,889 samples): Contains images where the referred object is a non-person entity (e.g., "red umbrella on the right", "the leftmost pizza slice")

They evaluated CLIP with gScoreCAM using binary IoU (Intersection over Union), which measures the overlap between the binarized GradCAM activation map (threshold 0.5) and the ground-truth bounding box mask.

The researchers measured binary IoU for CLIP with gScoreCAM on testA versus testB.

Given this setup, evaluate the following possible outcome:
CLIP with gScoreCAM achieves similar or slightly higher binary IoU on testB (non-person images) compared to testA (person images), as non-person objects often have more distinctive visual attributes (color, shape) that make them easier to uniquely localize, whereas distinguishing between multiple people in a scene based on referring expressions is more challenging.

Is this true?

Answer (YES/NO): YES